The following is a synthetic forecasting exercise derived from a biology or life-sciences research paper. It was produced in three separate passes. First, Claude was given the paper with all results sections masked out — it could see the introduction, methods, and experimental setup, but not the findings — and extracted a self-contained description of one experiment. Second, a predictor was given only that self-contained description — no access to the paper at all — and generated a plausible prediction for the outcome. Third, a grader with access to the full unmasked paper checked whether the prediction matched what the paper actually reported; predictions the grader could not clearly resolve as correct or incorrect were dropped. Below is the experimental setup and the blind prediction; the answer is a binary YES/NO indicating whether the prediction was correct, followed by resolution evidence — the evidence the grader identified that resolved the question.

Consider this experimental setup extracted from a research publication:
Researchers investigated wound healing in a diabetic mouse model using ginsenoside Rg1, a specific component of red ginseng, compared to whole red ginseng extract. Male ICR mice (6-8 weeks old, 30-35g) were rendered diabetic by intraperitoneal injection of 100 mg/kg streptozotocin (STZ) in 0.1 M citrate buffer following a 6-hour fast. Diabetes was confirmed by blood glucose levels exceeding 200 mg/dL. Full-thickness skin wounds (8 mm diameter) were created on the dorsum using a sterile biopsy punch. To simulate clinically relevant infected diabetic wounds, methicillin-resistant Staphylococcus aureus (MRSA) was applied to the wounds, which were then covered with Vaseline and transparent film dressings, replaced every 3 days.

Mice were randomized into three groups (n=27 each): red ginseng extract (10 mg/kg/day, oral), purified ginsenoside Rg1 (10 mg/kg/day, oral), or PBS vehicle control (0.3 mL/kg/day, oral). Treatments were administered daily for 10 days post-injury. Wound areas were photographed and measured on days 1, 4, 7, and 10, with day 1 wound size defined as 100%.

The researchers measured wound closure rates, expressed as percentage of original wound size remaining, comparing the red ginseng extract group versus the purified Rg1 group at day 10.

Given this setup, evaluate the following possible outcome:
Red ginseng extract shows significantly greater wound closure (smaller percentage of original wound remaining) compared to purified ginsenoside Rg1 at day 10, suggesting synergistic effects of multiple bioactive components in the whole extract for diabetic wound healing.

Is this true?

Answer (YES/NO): NO